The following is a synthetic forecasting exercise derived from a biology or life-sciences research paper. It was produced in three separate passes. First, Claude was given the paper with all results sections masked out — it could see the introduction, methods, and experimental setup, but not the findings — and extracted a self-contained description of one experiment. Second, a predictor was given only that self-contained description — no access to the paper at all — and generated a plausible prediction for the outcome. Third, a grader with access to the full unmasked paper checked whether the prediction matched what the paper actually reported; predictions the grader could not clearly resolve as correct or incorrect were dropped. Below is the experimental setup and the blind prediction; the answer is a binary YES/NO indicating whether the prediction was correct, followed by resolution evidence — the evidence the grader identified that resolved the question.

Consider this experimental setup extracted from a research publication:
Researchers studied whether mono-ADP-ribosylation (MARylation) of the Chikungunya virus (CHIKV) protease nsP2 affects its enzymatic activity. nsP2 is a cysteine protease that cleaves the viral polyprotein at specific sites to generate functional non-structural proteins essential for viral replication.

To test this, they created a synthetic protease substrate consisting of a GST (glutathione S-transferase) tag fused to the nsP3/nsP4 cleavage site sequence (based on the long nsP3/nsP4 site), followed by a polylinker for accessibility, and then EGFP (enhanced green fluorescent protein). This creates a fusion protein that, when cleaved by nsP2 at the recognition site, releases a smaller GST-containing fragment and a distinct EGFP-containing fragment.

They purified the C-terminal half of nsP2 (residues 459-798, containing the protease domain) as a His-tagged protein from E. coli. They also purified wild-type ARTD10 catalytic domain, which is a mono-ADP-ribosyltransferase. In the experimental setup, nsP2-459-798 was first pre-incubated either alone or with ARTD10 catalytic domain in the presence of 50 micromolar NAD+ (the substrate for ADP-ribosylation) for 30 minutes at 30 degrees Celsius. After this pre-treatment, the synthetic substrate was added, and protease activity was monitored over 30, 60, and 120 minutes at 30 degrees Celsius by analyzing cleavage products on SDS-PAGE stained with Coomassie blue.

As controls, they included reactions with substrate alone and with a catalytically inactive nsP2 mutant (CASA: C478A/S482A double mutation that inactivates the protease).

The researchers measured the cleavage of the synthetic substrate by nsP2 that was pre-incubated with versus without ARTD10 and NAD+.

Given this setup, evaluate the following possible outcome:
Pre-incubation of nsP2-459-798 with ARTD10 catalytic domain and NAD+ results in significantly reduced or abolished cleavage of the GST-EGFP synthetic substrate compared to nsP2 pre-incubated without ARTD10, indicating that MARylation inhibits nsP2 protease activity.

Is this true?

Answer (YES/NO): YES